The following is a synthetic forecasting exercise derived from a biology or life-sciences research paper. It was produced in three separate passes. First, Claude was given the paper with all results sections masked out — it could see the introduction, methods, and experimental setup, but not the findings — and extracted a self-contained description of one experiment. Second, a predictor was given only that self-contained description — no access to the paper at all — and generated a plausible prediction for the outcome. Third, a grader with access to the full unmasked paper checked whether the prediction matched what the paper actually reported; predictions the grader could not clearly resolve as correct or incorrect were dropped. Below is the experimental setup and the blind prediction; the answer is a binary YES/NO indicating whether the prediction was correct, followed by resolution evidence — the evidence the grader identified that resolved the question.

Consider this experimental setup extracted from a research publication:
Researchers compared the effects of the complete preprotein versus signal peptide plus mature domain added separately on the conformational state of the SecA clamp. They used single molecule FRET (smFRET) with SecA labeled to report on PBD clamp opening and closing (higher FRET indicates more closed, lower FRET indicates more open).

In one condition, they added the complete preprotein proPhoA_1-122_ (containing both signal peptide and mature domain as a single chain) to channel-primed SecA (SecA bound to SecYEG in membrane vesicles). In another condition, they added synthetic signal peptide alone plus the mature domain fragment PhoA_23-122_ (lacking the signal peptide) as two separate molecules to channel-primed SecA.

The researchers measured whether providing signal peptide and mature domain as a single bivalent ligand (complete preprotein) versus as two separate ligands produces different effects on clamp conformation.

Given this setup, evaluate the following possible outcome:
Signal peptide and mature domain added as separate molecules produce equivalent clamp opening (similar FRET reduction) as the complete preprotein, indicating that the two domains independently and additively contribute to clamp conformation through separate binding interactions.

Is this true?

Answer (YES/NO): NO